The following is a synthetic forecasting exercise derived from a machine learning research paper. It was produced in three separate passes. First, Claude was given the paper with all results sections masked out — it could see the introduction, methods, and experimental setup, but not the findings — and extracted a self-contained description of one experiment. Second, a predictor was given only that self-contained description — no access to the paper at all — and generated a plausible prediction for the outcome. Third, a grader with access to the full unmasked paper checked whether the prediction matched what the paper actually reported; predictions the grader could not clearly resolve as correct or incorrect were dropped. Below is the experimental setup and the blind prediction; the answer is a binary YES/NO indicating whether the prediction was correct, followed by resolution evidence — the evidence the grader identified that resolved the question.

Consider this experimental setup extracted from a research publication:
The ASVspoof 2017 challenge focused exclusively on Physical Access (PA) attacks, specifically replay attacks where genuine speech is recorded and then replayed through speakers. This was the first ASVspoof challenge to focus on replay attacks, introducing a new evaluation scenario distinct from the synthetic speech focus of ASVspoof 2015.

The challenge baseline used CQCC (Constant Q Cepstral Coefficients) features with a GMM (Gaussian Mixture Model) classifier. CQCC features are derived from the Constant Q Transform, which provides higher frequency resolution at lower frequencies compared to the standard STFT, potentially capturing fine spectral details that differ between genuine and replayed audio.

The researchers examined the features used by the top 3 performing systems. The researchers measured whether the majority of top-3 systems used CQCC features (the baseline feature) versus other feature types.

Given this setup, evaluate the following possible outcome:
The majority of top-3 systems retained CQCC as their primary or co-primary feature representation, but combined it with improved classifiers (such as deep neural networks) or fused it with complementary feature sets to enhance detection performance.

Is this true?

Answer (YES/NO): NO